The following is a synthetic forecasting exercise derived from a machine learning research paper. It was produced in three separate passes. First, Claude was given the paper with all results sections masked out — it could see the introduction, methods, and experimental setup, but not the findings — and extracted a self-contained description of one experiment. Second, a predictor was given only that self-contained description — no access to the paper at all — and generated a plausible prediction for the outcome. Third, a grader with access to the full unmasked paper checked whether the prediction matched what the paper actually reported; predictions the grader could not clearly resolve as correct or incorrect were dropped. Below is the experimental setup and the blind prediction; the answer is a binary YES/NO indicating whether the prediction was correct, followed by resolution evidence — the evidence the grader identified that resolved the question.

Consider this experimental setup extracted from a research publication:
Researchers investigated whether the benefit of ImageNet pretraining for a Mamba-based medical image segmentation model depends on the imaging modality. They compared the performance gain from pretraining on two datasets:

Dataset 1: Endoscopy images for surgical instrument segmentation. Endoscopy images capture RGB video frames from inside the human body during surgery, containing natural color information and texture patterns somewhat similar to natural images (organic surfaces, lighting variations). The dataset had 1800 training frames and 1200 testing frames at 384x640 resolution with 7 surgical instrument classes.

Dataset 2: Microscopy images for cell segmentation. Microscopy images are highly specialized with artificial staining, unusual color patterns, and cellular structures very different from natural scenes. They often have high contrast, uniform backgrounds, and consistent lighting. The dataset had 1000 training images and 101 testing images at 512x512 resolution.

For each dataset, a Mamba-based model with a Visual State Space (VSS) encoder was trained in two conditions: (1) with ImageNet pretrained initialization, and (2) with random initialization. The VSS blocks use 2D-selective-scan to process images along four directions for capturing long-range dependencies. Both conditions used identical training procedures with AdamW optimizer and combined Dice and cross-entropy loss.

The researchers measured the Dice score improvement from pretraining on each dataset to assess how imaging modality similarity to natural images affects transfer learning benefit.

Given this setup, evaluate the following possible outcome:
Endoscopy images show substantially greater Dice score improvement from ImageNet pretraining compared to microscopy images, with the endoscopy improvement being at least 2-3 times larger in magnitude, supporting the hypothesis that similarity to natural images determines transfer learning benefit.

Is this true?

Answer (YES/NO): NO